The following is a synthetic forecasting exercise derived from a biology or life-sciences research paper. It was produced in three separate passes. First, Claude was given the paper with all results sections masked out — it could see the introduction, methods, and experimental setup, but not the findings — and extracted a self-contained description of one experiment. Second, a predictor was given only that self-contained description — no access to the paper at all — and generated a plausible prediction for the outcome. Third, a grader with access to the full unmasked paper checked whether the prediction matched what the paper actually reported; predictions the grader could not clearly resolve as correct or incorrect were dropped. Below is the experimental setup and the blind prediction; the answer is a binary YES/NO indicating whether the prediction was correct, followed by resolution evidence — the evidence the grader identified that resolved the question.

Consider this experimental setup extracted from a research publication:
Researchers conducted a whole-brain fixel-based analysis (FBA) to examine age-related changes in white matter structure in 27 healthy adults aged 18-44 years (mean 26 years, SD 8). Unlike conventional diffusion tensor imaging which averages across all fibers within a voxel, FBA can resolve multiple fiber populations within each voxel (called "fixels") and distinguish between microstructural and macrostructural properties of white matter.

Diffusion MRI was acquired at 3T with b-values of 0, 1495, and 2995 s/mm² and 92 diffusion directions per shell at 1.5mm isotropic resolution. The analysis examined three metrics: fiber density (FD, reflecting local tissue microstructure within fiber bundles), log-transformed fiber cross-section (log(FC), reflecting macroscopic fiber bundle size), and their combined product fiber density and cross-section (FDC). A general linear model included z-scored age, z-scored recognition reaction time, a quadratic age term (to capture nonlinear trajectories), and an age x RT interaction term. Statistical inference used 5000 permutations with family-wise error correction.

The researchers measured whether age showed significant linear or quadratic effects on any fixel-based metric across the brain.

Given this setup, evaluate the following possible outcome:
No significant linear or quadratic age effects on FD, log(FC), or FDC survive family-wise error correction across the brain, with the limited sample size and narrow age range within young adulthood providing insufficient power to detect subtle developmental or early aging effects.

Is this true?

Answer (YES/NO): NO